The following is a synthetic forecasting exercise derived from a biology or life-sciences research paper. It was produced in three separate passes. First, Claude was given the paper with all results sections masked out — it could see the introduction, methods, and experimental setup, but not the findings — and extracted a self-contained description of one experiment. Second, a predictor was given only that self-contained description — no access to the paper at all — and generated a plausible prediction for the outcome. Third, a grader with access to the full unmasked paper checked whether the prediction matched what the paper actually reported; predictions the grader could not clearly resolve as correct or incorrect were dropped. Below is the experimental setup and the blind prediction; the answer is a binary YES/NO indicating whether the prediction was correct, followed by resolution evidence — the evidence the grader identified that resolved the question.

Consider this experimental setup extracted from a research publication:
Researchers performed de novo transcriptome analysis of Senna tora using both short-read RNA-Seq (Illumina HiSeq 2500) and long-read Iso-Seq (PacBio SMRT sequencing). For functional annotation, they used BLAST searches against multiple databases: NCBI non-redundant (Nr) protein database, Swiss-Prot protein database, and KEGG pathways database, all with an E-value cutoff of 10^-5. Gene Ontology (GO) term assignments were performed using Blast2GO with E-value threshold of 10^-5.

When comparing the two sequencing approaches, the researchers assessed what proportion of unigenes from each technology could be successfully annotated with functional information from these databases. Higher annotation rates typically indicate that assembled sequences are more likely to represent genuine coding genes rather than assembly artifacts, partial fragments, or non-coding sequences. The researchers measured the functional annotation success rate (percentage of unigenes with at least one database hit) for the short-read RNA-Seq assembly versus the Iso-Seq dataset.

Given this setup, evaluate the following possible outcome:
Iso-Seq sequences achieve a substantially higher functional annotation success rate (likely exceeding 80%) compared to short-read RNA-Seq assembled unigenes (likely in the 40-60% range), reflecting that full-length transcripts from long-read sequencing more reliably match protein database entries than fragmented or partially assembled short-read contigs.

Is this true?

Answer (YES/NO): NO